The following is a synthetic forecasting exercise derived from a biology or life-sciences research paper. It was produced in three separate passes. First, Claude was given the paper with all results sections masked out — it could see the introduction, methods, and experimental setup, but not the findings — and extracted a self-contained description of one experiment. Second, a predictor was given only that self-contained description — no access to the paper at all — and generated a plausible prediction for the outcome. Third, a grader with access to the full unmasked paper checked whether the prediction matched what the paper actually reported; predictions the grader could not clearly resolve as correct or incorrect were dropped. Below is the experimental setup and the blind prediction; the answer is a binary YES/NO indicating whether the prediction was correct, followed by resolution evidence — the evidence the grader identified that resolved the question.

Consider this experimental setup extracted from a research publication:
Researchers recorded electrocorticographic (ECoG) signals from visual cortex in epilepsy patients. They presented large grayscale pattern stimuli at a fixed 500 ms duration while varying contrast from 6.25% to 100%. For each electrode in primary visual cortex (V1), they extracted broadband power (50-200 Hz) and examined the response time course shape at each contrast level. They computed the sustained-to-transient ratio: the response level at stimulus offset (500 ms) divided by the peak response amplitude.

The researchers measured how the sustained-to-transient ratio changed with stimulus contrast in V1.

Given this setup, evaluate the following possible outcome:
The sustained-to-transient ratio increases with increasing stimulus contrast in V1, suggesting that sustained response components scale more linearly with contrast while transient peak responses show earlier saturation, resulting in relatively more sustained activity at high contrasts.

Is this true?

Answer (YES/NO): NO